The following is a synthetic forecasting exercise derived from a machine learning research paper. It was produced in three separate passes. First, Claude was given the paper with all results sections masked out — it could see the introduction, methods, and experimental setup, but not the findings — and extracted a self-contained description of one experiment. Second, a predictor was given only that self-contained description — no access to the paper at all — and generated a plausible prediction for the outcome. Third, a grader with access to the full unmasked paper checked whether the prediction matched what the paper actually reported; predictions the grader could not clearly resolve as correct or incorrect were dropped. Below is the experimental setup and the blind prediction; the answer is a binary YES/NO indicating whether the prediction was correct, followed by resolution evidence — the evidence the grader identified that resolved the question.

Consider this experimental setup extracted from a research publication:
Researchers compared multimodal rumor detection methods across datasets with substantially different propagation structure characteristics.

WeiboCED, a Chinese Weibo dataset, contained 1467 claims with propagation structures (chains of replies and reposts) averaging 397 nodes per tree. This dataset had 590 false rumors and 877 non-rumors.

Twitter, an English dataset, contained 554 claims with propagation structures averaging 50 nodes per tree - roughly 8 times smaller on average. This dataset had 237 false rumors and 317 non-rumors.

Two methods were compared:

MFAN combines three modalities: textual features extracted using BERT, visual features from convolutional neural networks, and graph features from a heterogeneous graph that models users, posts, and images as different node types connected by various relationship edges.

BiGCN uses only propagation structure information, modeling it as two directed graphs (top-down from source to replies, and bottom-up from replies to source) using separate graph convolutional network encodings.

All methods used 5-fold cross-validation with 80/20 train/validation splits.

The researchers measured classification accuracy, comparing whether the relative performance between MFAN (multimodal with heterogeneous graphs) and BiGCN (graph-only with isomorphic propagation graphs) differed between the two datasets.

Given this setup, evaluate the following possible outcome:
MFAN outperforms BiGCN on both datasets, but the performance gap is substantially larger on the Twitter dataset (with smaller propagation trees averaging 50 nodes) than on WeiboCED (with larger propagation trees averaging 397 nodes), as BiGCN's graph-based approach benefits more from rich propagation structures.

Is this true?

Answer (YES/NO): NO